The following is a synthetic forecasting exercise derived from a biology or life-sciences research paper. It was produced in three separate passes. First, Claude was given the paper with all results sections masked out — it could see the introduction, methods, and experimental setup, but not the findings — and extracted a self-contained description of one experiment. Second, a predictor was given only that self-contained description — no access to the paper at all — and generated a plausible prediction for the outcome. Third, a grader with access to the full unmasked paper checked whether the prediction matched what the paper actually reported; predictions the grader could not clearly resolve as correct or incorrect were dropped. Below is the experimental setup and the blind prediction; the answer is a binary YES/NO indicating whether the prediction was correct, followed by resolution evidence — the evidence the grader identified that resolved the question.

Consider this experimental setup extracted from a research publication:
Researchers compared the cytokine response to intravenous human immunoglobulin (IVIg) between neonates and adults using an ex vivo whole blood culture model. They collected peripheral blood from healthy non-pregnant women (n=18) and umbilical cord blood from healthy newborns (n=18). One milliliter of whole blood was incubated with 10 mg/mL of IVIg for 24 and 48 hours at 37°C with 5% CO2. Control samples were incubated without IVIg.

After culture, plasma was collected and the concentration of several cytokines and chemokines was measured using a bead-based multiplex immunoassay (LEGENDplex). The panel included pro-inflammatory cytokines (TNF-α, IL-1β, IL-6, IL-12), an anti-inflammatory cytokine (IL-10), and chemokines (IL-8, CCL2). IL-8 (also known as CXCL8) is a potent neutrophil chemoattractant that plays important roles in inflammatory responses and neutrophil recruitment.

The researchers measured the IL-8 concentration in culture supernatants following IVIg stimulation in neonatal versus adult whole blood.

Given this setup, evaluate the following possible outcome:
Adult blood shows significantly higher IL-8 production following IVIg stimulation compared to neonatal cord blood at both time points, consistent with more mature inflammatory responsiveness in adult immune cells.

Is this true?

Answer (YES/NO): NO